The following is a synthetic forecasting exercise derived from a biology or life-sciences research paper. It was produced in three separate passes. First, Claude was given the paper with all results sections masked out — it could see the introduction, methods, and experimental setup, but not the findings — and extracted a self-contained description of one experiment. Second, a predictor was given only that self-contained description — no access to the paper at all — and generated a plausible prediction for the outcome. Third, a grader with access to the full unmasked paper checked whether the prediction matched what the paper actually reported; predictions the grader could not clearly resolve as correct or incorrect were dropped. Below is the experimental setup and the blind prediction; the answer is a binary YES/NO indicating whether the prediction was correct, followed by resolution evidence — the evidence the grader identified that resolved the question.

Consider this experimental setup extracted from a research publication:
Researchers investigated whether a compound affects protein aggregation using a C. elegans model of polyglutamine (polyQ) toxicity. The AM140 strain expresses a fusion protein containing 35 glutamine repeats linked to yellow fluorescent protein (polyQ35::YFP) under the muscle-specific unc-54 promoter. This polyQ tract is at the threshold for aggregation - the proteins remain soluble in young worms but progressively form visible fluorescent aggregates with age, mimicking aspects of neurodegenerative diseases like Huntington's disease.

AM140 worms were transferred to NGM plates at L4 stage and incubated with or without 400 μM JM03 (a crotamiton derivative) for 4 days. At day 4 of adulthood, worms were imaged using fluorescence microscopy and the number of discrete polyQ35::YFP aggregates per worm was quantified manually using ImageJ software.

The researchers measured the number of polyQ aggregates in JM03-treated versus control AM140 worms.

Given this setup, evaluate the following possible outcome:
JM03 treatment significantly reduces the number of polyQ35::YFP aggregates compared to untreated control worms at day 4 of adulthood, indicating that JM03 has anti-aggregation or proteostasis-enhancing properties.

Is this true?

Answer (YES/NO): YES